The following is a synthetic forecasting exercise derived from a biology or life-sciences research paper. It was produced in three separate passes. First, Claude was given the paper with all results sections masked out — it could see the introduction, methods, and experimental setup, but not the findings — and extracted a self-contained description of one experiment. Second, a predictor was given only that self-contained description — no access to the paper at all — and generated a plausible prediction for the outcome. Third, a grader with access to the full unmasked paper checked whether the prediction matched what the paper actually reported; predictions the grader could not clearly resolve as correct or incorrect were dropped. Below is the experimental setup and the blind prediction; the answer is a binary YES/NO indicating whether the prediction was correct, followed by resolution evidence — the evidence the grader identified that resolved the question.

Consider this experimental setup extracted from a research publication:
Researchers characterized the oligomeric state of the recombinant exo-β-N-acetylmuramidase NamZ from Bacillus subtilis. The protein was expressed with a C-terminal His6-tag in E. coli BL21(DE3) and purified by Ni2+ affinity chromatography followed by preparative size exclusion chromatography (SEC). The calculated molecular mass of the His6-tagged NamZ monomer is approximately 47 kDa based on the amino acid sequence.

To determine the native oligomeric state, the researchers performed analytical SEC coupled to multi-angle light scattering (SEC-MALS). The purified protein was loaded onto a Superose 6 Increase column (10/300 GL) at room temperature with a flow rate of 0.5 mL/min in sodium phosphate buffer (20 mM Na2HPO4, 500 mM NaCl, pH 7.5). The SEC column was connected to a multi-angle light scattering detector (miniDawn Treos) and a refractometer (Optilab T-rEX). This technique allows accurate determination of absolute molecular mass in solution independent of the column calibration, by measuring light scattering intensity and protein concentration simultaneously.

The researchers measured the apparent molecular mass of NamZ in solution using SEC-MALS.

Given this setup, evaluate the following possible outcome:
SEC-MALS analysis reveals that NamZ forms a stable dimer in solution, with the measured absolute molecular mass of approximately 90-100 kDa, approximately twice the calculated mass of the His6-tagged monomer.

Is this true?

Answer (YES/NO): YES